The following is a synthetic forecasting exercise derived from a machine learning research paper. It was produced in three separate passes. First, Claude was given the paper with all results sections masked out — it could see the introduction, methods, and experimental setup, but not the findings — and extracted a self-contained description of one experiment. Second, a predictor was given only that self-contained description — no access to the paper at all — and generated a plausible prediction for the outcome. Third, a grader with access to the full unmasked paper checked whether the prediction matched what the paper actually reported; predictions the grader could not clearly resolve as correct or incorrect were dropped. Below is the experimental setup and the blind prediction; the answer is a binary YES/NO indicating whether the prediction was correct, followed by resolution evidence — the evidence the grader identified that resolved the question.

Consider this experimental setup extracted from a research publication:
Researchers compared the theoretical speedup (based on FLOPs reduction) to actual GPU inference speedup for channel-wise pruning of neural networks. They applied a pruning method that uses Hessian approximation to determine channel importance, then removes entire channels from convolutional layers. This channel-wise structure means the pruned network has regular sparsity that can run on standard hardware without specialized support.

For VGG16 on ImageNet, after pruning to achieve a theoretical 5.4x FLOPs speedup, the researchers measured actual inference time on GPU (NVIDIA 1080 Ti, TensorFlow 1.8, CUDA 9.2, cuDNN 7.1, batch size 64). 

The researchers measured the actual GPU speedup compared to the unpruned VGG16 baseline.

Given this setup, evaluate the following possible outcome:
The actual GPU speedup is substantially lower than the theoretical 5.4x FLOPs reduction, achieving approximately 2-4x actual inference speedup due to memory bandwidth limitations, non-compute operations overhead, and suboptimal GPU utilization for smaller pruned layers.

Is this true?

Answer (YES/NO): YES